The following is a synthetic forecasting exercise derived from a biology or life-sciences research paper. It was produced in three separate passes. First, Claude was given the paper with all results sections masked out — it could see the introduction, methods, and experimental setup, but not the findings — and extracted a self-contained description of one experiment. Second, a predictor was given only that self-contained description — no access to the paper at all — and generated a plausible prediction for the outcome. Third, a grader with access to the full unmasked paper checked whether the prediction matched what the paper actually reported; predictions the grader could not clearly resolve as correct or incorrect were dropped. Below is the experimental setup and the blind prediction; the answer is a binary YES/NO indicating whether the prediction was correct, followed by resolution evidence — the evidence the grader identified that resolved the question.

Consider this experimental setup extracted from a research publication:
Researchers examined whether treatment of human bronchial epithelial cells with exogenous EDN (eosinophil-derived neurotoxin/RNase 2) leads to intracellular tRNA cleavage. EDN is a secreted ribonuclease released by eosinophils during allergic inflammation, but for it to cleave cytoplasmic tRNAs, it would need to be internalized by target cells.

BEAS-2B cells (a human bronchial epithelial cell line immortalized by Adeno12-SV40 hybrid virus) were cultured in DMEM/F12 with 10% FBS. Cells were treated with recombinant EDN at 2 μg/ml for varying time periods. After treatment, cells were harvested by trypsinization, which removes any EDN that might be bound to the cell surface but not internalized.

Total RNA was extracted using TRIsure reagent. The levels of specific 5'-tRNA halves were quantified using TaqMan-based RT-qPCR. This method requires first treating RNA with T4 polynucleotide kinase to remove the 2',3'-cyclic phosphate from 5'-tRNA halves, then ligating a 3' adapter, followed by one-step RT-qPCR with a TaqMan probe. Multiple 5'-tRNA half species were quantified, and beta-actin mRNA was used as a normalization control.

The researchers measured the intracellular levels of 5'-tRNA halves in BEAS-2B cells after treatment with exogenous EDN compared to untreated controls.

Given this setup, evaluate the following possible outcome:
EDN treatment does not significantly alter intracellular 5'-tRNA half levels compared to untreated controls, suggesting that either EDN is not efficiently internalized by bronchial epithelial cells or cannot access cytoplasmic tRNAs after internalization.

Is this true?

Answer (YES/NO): NO